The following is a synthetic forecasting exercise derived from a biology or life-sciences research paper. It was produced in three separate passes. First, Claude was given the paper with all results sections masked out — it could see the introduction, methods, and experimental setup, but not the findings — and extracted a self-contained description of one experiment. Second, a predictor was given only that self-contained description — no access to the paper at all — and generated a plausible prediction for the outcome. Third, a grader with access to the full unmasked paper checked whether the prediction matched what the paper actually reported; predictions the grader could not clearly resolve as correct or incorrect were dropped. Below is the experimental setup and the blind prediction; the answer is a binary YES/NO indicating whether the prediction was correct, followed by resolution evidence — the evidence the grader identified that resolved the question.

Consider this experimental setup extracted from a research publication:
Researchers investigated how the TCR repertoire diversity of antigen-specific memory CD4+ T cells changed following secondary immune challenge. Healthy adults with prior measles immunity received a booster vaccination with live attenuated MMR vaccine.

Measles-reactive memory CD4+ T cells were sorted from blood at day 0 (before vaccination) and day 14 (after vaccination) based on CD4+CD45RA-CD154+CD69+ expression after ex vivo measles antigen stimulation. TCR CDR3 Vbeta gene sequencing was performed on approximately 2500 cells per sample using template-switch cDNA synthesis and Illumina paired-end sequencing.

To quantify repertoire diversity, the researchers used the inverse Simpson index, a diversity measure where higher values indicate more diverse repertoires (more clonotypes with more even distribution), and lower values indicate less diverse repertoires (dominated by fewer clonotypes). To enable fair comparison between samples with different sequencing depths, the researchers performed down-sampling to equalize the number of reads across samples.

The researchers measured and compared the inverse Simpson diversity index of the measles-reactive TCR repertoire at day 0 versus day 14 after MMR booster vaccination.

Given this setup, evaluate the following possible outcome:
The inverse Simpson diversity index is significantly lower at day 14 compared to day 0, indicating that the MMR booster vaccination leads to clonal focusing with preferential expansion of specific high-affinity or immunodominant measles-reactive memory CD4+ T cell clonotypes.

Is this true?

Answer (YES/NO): NO